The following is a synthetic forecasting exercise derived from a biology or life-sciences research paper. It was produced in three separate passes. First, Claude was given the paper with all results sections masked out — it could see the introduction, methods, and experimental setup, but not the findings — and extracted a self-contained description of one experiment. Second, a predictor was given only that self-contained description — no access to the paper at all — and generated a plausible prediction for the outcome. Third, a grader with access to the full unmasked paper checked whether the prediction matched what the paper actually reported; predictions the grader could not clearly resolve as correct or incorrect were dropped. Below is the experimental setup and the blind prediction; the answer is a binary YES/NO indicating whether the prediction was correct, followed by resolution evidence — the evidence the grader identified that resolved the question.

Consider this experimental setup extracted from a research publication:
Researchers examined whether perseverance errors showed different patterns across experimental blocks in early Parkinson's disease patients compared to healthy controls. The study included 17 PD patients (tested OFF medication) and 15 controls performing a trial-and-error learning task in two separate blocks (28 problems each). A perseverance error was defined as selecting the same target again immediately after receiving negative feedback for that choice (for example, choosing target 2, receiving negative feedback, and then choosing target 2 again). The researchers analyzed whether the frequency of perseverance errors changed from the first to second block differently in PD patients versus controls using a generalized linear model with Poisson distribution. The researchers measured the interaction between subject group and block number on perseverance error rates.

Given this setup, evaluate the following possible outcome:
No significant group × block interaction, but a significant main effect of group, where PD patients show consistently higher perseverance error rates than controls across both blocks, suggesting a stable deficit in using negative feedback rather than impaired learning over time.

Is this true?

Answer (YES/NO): NO